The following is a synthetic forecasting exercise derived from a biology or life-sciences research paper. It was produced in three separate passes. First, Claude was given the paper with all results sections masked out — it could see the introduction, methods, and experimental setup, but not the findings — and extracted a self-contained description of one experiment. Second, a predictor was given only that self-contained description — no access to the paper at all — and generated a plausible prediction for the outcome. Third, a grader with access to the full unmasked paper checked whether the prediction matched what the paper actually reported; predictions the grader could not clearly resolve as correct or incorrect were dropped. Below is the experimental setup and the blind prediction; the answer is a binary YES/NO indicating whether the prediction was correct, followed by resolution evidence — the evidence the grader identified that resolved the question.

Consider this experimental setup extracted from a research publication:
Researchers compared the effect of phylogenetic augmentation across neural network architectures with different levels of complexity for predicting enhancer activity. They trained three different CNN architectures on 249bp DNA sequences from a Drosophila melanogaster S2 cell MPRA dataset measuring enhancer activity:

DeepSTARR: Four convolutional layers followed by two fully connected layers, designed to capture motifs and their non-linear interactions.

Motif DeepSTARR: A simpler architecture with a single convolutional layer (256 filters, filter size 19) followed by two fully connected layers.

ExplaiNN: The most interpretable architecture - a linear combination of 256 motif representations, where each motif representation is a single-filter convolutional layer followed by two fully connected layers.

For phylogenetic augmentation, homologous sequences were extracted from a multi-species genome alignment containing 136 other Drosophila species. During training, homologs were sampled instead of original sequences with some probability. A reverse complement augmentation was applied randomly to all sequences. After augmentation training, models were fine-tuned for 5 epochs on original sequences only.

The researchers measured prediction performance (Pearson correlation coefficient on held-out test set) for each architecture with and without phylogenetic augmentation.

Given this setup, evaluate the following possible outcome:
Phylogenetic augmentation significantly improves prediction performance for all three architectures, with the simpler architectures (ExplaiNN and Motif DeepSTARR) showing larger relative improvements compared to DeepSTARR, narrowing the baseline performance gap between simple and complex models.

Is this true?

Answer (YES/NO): NO